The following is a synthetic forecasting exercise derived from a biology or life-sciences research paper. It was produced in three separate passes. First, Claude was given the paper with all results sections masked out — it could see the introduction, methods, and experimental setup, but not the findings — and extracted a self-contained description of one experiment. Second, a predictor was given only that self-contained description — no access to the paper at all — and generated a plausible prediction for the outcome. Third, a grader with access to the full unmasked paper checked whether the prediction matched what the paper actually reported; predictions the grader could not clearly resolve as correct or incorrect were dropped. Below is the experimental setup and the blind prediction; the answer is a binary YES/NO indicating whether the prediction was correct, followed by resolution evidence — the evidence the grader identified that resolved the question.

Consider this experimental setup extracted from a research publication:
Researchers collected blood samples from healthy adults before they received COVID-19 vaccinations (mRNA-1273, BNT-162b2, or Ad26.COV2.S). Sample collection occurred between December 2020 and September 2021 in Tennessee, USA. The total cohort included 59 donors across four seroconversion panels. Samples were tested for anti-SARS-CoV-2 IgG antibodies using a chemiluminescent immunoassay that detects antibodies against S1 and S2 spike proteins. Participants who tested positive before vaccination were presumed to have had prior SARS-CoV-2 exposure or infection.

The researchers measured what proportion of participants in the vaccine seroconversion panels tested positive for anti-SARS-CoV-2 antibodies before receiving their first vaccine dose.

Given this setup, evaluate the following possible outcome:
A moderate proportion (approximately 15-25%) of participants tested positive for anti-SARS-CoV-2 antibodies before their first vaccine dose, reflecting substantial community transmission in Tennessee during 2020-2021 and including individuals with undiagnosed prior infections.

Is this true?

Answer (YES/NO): YES